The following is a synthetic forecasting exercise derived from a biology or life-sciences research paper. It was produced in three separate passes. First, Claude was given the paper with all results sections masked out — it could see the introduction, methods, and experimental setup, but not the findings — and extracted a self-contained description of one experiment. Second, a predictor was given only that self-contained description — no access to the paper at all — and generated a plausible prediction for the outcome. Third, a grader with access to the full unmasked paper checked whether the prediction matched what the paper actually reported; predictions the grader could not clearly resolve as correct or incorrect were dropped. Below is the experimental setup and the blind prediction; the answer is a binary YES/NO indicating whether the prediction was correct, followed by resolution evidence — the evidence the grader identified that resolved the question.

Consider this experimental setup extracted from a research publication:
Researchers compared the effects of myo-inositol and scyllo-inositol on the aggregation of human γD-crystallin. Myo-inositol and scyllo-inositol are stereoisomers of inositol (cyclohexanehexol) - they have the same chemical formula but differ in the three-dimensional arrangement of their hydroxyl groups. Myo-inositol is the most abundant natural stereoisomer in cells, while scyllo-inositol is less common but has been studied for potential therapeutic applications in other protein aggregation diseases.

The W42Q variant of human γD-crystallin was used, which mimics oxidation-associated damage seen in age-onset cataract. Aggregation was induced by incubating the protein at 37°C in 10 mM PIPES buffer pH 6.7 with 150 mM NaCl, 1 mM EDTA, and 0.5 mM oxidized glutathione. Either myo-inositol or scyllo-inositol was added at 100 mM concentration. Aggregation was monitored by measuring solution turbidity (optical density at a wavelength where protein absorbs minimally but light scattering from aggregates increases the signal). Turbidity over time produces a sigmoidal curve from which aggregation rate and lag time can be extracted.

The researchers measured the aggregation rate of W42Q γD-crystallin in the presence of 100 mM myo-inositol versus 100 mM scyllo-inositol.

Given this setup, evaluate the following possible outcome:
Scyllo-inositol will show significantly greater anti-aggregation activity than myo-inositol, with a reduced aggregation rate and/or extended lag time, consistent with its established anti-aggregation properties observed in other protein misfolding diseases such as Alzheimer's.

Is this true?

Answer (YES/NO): NO